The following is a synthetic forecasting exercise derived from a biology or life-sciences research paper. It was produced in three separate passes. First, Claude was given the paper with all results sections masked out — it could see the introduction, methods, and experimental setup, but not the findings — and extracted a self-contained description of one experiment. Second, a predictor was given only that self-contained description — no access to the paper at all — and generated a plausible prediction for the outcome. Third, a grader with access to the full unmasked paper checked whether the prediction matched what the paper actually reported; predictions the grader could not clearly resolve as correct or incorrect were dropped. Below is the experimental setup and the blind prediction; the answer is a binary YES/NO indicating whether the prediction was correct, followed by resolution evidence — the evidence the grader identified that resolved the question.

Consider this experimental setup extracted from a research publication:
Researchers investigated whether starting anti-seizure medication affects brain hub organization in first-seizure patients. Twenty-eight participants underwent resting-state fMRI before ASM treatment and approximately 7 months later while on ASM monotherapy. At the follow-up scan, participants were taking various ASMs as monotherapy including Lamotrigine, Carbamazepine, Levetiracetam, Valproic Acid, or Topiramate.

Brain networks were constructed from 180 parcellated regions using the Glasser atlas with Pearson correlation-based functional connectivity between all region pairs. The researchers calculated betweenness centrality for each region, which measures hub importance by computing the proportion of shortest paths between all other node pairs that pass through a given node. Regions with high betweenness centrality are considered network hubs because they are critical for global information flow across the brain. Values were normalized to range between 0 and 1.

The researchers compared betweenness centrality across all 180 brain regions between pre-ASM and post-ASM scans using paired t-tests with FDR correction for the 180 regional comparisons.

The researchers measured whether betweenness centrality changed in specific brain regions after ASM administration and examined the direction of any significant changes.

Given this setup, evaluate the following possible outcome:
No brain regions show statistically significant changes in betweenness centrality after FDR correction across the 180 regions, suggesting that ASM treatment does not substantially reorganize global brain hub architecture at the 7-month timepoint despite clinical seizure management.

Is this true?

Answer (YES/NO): NO